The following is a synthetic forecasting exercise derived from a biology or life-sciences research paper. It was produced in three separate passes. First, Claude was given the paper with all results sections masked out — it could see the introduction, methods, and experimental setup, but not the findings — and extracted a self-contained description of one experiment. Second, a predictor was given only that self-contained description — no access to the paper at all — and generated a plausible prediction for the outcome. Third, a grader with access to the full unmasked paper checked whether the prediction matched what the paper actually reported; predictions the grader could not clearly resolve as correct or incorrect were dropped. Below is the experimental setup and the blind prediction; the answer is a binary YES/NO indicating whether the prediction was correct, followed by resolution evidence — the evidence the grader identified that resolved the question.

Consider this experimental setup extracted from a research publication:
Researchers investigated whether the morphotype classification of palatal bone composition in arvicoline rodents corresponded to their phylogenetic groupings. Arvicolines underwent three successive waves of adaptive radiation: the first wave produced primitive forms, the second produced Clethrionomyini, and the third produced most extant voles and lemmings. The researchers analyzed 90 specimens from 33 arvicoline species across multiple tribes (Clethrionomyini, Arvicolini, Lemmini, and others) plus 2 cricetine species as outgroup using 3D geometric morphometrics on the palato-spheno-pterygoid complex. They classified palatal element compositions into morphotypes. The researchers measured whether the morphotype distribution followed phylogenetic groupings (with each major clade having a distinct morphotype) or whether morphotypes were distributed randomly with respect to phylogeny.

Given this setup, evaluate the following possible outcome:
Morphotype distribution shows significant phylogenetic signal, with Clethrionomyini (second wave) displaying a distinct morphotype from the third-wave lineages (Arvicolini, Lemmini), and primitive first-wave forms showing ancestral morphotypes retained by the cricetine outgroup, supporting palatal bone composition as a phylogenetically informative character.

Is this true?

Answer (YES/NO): NO